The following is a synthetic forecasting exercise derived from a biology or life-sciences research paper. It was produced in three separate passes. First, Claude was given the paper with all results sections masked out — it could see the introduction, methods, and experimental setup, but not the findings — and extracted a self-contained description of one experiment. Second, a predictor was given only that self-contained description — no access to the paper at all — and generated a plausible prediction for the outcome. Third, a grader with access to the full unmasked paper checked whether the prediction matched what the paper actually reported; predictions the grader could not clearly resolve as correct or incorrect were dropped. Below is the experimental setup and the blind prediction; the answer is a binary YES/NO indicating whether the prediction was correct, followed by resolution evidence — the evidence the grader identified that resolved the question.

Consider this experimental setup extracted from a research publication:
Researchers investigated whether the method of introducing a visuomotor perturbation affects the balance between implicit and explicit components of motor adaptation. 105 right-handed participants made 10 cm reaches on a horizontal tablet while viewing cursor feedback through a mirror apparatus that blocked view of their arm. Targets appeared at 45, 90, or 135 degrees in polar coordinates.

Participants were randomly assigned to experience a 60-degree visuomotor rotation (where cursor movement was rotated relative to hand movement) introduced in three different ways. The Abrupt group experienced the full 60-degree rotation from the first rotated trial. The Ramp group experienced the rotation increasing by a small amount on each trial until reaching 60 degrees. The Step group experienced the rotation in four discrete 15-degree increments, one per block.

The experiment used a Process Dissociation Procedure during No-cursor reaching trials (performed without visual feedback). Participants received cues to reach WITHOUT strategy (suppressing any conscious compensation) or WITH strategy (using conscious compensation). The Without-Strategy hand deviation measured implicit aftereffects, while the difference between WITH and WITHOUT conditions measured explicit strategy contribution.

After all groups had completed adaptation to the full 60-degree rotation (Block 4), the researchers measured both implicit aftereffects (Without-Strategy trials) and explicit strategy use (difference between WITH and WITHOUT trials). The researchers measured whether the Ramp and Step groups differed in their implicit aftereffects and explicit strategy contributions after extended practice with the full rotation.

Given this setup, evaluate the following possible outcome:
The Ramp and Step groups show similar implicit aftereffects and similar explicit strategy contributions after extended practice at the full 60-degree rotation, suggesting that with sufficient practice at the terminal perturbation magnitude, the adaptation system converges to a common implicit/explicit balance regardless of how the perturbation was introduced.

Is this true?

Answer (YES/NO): NO